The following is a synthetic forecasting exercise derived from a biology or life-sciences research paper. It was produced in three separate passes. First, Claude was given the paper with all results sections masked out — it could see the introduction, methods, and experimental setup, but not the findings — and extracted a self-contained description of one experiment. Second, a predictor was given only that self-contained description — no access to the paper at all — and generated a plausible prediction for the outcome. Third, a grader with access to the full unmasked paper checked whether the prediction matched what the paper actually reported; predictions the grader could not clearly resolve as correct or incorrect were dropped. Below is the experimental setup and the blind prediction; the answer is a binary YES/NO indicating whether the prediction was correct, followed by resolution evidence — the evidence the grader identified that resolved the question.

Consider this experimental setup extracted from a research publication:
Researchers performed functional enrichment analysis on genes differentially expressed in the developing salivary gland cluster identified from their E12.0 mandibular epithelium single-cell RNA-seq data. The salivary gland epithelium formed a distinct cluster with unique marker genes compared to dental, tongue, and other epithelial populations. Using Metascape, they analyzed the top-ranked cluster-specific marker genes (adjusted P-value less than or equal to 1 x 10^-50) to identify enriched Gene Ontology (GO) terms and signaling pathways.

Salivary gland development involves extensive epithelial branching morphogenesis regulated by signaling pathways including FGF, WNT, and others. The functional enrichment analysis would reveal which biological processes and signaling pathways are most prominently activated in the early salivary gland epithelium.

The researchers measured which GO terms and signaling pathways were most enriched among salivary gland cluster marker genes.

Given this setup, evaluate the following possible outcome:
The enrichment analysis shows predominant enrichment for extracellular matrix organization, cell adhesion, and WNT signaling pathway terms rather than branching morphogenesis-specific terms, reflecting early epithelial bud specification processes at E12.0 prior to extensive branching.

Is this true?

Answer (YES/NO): NO